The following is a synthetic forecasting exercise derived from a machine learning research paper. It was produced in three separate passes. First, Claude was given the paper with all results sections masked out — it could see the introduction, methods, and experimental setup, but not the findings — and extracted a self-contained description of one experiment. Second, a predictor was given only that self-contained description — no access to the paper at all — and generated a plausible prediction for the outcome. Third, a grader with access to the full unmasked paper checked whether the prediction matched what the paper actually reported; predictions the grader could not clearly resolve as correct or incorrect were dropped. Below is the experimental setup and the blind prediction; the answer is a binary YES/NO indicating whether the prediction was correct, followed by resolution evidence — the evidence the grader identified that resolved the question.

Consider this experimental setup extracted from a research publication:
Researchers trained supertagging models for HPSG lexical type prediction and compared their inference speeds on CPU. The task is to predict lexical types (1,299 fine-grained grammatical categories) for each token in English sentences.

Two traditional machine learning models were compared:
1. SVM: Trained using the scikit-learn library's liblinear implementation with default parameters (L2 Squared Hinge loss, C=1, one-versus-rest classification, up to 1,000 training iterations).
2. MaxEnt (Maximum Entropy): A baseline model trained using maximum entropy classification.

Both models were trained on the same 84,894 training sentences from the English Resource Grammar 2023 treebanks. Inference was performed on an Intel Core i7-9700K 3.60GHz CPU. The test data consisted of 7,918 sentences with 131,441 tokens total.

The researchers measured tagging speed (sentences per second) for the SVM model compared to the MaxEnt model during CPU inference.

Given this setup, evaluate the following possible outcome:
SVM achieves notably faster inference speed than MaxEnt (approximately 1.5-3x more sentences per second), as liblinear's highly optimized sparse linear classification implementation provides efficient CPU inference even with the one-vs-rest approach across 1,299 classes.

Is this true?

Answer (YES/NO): NO